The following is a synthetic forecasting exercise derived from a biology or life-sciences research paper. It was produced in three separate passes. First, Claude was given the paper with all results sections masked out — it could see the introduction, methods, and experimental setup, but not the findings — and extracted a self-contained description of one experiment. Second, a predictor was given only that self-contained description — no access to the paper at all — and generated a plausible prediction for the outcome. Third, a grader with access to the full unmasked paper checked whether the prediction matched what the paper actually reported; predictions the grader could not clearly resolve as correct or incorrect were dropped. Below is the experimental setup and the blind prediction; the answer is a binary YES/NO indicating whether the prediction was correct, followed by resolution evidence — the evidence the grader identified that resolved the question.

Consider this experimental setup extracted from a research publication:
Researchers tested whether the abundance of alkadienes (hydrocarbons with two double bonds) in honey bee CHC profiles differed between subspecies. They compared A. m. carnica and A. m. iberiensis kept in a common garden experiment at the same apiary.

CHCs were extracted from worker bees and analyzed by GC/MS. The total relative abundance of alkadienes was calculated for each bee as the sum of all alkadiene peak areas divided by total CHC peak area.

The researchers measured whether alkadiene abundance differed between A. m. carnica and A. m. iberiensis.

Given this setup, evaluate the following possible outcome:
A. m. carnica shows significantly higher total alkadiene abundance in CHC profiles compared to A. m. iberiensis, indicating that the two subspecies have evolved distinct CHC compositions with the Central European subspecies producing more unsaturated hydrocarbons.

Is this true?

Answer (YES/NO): NO